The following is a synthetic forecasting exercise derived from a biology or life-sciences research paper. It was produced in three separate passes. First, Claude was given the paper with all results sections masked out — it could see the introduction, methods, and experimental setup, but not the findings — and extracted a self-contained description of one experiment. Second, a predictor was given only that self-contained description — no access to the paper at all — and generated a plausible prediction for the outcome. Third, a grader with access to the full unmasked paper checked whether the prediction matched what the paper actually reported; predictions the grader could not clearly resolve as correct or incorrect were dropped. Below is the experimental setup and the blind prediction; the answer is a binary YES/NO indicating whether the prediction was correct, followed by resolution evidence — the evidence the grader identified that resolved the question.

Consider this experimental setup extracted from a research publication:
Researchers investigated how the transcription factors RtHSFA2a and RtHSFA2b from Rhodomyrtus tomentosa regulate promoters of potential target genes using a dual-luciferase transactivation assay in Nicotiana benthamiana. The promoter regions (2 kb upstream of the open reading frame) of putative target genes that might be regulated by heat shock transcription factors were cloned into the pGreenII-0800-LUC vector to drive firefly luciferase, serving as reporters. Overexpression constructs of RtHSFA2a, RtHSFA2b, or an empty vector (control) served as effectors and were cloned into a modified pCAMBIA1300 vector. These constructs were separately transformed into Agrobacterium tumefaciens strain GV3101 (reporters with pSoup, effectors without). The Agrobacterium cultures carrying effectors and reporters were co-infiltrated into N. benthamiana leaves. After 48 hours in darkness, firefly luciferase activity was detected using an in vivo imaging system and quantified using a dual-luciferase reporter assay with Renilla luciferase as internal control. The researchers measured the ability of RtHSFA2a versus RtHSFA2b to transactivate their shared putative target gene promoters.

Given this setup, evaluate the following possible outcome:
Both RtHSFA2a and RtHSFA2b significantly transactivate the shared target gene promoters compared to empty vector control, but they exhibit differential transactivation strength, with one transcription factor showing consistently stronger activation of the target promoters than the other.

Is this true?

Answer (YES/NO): NO